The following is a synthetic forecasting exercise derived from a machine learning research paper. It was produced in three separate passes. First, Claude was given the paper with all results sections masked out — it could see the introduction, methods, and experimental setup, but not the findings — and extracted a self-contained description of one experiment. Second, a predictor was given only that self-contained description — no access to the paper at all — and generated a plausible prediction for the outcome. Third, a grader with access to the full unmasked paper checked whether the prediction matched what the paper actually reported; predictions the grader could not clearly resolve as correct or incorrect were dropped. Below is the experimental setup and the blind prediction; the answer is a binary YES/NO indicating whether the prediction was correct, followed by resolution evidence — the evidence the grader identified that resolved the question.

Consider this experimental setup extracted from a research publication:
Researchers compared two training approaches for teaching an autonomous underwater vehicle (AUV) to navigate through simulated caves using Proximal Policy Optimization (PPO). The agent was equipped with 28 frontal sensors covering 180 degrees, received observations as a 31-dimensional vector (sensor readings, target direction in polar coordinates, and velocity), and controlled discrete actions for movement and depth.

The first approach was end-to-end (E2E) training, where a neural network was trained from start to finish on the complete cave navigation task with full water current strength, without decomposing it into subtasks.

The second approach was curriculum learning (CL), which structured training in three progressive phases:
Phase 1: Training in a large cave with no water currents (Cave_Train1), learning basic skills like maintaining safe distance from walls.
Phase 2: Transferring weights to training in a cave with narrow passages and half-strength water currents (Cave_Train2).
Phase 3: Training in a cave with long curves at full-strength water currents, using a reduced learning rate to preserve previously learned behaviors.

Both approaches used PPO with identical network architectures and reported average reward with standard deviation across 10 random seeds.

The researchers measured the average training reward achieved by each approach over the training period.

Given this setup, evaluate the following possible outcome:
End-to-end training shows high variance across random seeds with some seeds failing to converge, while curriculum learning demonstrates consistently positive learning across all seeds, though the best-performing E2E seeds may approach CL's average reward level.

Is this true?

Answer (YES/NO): NO